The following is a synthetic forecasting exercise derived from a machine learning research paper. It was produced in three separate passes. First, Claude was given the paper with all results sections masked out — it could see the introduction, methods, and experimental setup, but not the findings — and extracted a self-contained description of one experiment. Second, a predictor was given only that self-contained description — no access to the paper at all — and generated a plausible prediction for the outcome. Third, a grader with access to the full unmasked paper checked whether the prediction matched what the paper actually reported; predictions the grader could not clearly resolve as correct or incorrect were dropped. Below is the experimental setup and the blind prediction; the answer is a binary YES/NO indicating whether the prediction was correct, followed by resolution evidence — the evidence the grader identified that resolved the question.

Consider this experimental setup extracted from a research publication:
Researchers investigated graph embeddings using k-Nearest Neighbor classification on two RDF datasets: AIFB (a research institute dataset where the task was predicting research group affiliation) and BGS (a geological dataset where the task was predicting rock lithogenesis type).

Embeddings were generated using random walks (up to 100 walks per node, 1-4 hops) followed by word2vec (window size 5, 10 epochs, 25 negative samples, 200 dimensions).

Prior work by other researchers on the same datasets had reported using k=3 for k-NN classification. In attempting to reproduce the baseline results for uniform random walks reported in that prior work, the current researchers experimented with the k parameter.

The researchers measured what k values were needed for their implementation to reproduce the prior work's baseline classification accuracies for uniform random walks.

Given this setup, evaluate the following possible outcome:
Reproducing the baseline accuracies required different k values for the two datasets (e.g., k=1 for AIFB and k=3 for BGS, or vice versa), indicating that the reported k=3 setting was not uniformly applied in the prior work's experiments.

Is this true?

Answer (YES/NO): YES